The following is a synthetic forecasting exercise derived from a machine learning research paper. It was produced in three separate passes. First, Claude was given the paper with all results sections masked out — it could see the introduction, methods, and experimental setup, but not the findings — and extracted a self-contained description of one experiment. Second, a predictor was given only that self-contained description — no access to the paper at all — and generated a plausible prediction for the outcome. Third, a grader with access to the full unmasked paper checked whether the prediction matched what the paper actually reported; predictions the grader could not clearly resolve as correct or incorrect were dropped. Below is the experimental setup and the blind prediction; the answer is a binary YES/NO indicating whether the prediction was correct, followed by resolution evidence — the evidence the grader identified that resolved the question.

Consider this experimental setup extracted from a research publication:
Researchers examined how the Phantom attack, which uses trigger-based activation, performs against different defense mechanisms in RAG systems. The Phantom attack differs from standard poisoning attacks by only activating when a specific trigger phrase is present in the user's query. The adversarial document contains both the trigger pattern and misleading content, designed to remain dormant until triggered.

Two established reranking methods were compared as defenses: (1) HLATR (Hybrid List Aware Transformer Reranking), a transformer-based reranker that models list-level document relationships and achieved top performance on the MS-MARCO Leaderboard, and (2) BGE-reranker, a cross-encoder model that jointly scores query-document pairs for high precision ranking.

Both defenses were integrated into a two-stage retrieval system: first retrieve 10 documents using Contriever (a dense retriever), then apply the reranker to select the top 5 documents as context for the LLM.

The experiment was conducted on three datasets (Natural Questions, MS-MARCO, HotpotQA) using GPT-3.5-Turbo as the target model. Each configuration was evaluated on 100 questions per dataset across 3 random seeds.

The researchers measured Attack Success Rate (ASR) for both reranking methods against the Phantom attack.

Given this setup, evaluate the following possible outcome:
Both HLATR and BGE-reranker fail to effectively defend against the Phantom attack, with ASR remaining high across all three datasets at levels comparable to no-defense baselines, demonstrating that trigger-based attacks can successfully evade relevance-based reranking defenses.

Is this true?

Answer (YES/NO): NO